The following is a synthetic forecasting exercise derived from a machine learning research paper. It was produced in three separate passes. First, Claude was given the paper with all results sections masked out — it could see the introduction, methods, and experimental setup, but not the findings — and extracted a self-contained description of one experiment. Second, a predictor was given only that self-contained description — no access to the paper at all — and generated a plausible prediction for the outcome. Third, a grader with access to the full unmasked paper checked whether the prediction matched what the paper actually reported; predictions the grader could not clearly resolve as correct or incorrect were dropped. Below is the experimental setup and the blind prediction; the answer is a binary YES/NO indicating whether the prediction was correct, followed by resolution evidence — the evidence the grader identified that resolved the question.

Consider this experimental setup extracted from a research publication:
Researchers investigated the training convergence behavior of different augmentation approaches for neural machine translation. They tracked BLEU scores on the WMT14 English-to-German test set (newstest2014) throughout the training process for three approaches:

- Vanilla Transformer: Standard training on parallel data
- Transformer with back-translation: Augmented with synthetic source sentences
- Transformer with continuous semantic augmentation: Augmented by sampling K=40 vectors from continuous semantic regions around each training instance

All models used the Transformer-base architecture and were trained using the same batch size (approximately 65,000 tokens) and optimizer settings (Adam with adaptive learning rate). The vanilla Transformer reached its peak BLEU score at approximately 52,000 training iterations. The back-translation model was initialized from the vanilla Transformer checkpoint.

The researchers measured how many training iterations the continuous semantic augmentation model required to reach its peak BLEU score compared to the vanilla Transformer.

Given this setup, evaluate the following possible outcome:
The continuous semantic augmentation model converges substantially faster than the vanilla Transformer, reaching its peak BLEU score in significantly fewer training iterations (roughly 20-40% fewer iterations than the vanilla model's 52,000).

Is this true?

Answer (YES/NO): NO